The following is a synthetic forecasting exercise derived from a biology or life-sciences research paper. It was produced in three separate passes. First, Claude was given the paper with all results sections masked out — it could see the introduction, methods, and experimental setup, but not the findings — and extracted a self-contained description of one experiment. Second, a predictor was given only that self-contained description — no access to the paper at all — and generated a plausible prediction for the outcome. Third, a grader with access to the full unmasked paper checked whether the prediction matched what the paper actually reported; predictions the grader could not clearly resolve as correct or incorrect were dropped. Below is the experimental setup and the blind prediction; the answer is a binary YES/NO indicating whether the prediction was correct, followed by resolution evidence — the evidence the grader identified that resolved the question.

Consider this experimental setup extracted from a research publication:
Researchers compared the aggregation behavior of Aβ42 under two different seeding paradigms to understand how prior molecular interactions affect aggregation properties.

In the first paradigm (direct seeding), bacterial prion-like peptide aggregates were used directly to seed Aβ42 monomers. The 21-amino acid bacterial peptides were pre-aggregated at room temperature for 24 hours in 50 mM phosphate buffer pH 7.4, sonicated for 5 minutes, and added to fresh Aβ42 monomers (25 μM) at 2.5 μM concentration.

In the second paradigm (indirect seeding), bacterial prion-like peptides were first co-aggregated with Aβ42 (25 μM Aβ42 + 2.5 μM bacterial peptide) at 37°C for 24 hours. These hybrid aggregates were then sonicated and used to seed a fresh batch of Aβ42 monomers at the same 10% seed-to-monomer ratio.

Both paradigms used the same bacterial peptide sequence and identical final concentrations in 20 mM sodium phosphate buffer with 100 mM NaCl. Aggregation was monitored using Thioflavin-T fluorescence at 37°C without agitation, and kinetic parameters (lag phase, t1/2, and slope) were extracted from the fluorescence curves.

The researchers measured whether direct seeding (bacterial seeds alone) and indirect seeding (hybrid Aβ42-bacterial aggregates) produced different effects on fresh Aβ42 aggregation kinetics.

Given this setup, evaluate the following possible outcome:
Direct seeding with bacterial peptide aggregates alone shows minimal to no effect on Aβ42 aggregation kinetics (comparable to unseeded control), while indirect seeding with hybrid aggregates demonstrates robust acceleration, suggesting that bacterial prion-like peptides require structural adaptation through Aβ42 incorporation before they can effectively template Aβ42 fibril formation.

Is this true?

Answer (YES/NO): NO